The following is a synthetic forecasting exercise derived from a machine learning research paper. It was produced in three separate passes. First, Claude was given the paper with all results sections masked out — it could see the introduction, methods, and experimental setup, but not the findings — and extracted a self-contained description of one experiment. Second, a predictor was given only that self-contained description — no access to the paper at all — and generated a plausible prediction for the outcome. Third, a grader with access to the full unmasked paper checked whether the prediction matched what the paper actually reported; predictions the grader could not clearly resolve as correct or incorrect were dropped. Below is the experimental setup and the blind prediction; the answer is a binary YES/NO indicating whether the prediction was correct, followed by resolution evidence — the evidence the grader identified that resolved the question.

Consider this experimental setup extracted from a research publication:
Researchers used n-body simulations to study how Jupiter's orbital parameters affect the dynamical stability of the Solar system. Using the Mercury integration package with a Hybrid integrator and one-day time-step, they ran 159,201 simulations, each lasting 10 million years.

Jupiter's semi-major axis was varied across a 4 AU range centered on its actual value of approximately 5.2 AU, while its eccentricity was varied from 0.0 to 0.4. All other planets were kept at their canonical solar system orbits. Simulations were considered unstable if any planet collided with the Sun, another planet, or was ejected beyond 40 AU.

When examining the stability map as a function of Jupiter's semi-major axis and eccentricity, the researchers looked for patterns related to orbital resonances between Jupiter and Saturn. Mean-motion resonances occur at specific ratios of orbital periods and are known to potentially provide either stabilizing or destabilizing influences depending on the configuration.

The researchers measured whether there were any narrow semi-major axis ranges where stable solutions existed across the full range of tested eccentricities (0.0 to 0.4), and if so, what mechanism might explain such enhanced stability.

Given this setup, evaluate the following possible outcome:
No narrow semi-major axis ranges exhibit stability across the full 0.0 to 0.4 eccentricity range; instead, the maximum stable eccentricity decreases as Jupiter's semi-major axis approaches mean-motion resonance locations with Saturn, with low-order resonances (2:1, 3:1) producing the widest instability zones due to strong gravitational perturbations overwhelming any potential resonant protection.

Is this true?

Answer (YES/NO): NO